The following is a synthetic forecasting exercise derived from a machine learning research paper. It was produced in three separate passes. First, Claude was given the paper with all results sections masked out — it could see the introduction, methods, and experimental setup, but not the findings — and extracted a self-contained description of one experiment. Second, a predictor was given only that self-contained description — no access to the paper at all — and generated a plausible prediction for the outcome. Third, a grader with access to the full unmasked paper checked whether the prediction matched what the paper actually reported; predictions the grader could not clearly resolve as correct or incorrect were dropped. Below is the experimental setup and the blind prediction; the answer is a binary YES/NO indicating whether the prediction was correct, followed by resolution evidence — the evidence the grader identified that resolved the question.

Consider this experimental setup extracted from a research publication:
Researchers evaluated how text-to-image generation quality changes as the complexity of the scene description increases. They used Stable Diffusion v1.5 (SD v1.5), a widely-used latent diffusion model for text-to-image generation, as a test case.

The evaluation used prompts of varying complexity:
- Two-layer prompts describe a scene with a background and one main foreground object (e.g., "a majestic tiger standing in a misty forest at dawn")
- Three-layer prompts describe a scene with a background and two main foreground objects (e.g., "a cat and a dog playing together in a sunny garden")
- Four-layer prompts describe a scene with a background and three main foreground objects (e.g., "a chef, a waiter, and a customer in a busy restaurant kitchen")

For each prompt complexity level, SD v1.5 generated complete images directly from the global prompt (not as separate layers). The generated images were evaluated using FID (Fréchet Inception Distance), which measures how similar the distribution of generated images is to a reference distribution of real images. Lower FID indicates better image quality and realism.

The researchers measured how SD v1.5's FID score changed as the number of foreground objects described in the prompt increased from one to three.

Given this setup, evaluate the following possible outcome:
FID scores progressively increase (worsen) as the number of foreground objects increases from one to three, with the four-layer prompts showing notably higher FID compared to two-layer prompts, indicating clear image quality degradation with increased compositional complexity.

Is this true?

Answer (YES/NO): YES